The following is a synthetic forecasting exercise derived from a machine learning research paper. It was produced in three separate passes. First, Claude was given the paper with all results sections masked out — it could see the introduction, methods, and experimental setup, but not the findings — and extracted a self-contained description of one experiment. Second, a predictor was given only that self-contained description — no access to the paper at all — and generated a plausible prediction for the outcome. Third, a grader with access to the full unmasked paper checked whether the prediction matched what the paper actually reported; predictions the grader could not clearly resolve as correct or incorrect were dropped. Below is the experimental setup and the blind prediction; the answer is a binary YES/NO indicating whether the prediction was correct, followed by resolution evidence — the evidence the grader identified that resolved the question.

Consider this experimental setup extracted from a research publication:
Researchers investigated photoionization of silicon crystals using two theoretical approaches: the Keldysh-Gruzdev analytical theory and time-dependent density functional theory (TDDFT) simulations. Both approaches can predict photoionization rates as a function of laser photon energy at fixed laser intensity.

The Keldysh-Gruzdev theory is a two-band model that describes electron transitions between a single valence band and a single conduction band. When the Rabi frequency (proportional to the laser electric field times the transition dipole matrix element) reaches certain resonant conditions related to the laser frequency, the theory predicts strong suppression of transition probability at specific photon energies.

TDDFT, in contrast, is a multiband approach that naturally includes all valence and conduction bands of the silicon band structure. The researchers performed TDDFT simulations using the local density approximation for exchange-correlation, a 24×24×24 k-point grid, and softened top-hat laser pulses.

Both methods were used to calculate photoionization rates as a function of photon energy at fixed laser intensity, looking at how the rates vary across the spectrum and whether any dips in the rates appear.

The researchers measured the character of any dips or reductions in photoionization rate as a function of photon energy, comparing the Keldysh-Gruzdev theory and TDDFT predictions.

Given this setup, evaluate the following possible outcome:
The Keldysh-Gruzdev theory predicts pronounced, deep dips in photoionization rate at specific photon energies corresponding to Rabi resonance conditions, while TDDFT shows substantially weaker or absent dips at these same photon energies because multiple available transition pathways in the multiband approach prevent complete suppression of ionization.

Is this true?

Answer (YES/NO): YES